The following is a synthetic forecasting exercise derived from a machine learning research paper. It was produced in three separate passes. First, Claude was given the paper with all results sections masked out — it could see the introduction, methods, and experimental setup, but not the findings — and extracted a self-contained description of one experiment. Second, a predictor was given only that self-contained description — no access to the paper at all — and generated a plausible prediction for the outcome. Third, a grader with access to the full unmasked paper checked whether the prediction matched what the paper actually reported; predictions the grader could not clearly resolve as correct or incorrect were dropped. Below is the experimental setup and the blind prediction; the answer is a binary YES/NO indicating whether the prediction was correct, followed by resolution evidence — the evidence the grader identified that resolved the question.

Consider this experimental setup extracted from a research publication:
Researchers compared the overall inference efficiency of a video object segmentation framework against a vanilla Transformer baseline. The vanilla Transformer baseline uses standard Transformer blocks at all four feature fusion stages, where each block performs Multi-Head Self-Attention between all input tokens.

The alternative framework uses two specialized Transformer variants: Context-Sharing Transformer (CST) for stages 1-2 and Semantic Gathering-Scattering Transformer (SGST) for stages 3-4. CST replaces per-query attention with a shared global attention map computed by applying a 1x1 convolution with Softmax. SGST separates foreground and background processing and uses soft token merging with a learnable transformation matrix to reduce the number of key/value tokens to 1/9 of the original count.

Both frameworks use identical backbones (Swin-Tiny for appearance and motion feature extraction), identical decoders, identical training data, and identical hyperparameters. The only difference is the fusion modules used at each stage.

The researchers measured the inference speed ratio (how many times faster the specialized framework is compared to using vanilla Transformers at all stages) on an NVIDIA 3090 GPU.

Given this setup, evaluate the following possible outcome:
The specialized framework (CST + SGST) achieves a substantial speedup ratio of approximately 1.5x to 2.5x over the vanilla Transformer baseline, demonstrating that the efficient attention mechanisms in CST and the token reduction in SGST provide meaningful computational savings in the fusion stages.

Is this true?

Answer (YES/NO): NO